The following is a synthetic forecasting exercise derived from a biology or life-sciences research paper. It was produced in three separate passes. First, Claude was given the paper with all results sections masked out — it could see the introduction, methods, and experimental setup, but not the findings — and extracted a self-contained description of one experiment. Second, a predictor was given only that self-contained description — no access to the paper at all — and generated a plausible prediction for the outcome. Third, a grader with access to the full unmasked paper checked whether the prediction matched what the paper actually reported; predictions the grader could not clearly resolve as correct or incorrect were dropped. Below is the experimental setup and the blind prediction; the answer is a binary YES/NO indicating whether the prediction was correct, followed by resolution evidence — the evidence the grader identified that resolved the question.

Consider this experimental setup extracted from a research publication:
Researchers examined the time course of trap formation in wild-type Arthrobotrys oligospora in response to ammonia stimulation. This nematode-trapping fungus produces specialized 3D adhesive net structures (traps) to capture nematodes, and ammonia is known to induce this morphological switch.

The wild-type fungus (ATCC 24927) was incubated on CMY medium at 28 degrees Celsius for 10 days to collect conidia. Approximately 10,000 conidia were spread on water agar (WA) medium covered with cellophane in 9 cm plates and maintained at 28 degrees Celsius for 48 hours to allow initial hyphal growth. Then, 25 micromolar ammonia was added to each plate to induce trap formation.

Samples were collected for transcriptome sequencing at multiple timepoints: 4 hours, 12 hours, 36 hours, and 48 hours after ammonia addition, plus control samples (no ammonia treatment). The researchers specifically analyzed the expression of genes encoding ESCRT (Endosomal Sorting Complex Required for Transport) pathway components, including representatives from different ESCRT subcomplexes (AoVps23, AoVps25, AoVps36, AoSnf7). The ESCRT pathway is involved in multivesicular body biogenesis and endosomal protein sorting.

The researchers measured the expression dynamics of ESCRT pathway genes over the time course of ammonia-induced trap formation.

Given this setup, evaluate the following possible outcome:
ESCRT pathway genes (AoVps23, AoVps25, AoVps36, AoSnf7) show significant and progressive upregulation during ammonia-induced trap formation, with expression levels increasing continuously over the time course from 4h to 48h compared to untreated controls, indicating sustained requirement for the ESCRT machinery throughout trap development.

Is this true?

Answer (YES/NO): NO